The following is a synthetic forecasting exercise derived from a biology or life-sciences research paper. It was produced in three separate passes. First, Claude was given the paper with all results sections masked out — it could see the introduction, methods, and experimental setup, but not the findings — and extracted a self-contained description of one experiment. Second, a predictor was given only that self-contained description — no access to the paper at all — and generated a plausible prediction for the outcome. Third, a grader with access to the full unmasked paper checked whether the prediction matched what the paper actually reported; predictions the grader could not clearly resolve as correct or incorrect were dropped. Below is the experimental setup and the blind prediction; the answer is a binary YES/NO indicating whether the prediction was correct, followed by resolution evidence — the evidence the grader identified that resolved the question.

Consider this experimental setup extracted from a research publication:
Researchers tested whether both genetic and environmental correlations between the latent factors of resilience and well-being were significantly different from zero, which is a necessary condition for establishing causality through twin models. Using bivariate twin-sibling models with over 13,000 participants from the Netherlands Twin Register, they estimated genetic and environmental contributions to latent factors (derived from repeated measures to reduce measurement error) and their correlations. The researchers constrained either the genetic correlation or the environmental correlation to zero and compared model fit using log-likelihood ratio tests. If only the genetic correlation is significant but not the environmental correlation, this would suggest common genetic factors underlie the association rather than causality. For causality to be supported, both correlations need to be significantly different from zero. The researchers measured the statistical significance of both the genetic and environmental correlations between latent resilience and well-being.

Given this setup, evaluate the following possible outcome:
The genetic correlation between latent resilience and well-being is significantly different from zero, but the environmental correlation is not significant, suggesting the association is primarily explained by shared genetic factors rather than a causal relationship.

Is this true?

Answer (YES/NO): NO